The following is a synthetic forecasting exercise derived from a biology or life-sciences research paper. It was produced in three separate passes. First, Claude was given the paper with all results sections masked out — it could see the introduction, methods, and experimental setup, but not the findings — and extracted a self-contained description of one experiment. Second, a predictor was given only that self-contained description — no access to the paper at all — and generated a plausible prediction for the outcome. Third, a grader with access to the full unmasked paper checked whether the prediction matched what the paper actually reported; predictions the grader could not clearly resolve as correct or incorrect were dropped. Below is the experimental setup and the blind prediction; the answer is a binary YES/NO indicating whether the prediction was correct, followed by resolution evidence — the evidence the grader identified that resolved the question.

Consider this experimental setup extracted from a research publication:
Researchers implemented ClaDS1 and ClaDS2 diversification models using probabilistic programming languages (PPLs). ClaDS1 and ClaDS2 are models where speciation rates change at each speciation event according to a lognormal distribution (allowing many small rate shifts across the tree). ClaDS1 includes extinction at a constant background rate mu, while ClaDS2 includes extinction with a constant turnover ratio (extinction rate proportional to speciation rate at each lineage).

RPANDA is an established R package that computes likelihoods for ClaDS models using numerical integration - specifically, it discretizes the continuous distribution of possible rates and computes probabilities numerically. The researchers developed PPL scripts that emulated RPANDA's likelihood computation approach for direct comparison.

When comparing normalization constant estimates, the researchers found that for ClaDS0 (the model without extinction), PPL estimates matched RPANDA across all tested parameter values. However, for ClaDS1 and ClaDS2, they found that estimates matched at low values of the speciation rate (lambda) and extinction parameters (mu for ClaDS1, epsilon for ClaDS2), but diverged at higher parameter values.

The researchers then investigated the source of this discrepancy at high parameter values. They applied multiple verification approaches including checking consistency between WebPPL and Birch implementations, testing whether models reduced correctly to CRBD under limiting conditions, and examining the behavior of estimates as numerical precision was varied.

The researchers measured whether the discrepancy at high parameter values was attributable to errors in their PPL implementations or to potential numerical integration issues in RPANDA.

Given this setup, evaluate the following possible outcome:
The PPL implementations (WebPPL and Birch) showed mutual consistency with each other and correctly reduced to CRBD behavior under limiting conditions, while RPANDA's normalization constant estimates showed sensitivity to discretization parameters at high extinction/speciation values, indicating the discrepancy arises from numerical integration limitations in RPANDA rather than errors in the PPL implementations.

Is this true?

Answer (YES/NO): YES